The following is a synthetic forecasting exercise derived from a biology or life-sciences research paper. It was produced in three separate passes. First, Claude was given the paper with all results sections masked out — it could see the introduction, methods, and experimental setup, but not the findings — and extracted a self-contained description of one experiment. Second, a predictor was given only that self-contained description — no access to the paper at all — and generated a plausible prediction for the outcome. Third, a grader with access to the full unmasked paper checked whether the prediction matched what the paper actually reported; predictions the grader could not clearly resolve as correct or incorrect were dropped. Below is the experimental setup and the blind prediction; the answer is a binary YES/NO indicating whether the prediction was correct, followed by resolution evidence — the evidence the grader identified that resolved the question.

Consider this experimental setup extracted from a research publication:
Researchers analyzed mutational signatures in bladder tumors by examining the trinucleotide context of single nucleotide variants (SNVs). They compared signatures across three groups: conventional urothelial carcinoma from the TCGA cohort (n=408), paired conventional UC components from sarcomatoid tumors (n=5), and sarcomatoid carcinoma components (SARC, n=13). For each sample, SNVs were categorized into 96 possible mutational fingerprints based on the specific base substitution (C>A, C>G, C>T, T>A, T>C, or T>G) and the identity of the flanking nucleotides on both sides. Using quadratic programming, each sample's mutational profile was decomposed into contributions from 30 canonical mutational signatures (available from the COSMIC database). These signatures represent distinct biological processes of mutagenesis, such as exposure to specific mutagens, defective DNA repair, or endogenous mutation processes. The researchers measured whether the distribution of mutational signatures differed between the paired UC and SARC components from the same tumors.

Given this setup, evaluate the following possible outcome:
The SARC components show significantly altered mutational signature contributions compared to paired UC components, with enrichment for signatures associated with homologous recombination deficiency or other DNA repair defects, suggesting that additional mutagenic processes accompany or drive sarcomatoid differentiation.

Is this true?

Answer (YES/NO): NO